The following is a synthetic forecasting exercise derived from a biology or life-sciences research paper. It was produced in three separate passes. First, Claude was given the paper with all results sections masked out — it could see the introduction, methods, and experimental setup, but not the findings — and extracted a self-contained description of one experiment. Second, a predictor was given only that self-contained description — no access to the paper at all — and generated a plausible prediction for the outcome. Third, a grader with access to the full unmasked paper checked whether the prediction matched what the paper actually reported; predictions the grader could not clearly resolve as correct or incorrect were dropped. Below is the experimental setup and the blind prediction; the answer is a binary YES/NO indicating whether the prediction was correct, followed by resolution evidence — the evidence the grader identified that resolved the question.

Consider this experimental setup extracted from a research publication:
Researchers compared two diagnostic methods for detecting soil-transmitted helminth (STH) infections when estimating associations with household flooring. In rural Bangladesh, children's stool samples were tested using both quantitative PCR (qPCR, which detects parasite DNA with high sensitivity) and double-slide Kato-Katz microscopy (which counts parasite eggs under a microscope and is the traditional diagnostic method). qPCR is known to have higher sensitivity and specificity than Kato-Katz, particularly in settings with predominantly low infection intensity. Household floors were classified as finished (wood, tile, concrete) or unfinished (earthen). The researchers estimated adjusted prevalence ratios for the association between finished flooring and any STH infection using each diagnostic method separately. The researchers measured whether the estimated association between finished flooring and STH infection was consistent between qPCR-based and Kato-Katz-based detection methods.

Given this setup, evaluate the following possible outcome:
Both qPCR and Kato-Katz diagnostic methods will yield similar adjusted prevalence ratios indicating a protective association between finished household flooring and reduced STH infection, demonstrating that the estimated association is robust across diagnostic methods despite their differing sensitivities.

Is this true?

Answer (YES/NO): YES